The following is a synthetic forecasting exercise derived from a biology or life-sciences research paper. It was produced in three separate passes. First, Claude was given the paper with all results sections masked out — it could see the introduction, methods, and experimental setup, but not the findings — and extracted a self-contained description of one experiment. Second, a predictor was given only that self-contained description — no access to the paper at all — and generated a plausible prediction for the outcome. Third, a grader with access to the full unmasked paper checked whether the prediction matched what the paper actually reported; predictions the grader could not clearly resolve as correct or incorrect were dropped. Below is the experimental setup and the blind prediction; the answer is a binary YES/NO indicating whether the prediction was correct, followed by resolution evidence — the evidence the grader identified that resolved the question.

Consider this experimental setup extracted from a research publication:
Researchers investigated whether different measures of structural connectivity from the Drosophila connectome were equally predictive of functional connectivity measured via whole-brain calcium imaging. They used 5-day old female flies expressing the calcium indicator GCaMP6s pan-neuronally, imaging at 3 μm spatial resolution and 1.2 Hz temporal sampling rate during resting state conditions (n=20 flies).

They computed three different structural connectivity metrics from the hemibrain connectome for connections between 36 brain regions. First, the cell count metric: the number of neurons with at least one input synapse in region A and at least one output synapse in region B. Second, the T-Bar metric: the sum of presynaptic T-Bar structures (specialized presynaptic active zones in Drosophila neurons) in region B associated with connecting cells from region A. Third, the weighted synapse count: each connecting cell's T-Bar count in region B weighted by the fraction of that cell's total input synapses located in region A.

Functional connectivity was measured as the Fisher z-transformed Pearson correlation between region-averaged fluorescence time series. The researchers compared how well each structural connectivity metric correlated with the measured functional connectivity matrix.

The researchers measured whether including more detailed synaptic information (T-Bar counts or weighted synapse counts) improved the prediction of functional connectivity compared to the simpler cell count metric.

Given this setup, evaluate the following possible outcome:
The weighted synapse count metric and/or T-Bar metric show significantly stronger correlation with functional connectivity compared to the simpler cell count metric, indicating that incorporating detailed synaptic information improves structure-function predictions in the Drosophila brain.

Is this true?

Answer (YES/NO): NO